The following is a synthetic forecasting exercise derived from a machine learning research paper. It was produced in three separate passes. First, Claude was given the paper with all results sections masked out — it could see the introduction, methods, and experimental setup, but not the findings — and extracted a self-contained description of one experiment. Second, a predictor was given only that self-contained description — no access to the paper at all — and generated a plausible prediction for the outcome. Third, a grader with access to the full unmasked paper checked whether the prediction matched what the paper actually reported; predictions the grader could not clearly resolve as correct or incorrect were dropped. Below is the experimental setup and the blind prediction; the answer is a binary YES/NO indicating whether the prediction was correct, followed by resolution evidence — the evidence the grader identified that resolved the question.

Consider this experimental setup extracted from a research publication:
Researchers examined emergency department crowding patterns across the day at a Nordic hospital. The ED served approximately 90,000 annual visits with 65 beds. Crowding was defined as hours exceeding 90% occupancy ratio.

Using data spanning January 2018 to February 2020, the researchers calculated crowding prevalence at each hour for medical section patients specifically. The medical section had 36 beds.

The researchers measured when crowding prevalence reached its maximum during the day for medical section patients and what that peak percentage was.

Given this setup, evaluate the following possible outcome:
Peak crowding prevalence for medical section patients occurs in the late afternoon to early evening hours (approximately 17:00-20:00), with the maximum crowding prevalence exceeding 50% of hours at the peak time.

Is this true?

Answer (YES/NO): NO